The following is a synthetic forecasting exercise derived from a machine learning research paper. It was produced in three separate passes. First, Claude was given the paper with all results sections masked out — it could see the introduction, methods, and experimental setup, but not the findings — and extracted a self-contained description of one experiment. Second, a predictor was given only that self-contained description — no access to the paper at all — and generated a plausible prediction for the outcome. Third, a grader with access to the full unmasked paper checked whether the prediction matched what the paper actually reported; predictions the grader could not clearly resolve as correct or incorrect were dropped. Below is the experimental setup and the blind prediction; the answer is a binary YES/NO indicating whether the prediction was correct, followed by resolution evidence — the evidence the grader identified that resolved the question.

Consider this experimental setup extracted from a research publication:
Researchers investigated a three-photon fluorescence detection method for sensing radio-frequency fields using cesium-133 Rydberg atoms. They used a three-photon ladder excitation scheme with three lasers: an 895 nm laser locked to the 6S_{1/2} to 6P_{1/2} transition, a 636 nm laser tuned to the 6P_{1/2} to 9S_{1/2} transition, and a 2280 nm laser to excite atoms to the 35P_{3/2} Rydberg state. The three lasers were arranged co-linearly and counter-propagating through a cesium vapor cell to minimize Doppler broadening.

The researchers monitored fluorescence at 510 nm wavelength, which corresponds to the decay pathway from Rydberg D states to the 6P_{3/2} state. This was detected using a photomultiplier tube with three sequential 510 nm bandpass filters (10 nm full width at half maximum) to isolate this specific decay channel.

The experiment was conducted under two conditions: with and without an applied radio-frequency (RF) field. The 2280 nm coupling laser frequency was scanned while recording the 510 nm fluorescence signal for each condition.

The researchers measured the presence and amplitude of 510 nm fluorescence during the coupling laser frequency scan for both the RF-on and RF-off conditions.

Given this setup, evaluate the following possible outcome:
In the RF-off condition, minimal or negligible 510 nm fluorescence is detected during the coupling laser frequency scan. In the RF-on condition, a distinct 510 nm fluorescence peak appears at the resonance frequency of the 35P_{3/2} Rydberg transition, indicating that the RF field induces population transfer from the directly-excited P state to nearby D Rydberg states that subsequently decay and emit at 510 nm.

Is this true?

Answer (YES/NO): NO